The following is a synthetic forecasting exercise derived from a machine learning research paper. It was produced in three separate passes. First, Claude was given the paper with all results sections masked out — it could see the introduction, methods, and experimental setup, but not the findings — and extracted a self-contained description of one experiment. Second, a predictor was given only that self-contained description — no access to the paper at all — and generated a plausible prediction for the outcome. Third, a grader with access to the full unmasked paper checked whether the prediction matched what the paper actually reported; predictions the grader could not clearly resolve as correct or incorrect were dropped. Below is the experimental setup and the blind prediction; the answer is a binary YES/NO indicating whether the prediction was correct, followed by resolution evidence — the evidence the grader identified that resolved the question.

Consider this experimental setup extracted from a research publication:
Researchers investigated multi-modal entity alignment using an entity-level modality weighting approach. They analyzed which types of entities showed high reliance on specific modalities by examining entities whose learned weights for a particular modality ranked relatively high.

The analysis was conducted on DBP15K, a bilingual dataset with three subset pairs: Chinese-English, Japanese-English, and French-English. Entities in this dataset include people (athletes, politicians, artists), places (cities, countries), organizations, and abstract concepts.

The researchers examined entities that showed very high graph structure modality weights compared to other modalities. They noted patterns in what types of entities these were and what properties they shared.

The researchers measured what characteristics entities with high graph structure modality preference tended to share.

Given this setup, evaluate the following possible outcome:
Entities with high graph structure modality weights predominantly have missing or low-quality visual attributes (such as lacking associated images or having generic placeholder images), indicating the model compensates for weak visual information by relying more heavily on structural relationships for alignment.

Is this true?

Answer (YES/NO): NO